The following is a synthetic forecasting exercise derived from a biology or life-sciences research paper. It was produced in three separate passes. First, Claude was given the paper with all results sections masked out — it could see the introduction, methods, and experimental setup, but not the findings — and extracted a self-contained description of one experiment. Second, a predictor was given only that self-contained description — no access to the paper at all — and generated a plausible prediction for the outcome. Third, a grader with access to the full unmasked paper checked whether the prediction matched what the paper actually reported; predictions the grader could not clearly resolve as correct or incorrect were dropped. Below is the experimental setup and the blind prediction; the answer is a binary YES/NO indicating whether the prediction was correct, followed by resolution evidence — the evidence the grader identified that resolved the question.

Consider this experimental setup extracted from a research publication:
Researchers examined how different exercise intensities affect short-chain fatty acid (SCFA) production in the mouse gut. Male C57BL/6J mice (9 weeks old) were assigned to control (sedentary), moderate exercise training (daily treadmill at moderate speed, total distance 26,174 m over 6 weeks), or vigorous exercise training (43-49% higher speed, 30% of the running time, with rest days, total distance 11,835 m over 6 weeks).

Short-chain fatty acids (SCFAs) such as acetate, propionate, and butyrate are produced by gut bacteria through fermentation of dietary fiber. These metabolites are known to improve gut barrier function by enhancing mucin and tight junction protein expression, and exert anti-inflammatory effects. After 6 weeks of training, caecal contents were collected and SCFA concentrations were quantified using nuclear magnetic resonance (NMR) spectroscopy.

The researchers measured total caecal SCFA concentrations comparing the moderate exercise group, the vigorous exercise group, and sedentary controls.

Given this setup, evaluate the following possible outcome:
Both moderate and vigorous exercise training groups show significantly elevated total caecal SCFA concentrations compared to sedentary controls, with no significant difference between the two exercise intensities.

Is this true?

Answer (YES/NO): NO